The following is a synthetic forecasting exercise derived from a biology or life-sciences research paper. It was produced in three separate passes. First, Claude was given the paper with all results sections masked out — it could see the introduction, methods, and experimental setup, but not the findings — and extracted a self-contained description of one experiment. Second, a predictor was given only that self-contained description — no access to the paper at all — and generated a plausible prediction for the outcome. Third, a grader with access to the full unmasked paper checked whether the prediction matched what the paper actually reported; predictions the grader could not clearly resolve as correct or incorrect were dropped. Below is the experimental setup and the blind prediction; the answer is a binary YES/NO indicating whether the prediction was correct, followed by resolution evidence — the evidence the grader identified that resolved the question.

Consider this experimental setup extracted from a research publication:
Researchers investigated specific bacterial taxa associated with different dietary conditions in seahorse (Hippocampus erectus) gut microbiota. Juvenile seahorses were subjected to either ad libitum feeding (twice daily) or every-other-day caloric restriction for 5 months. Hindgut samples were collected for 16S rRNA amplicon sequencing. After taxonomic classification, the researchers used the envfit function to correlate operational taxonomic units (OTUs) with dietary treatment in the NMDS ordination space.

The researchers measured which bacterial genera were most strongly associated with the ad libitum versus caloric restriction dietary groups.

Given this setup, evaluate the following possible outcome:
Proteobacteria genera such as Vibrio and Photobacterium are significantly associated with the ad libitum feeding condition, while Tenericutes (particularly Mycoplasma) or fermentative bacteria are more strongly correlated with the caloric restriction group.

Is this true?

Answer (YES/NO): NO